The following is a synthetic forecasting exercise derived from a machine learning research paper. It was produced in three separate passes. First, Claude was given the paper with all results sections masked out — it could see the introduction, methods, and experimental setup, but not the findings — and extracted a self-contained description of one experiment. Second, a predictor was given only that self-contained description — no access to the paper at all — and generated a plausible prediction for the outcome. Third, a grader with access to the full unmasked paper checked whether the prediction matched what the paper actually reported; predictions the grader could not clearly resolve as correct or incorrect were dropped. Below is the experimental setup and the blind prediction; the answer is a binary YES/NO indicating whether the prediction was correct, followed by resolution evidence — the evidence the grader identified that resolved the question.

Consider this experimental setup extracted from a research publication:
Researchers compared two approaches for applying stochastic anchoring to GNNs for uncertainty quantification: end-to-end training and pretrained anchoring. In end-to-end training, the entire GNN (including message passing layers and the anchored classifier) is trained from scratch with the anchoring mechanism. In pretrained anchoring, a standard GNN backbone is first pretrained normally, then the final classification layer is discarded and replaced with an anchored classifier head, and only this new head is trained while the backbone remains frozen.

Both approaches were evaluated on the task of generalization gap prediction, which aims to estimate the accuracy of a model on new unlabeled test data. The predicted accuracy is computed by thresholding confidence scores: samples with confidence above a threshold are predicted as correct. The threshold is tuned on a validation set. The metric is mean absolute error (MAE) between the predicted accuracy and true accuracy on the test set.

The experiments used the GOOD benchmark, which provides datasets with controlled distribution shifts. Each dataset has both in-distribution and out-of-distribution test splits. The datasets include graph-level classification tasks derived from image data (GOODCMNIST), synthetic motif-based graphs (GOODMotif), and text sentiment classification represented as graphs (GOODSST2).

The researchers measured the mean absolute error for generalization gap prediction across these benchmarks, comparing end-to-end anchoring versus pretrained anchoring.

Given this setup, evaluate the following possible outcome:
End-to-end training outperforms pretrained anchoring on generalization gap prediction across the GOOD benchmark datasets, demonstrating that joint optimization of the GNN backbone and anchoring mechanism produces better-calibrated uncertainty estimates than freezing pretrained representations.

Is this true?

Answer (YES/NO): NO